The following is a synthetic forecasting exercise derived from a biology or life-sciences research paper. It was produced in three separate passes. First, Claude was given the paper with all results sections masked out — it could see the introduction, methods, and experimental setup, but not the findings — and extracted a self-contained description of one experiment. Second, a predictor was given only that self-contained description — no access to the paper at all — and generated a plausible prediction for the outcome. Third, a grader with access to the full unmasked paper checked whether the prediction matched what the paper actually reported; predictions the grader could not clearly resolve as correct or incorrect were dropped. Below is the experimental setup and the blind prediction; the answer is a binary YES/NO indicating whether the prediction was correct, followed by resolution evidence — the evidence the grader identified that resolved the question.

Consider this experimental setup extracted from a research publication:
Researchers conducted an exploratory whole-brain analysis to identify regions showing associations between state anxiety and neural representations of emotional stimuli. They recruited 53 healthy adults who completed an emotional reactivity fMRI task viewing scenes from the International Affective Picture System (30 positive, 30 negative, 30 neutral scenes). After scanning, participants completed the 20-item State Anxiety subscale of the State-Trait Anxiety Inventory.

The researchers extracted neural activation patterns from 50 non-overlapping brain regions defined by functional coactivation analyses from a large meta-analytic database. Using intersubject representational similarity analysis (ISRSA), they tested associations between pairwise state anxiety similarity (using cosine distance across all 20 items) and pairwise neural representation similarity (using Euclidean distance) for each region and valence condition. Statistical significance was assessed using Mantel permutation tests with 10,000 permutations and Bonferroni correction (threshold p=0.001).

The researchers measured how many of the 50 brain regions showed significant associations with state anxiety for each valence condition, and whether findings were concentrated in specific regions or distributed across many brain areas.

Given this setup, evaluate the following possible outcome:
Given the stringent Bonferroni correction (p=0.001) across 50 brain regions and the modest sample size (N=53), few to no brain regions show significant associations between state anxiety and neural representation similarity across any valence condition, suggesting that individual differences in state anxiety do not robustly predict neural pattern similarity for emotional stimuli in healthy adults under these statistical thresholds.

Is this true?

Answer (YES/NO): NO